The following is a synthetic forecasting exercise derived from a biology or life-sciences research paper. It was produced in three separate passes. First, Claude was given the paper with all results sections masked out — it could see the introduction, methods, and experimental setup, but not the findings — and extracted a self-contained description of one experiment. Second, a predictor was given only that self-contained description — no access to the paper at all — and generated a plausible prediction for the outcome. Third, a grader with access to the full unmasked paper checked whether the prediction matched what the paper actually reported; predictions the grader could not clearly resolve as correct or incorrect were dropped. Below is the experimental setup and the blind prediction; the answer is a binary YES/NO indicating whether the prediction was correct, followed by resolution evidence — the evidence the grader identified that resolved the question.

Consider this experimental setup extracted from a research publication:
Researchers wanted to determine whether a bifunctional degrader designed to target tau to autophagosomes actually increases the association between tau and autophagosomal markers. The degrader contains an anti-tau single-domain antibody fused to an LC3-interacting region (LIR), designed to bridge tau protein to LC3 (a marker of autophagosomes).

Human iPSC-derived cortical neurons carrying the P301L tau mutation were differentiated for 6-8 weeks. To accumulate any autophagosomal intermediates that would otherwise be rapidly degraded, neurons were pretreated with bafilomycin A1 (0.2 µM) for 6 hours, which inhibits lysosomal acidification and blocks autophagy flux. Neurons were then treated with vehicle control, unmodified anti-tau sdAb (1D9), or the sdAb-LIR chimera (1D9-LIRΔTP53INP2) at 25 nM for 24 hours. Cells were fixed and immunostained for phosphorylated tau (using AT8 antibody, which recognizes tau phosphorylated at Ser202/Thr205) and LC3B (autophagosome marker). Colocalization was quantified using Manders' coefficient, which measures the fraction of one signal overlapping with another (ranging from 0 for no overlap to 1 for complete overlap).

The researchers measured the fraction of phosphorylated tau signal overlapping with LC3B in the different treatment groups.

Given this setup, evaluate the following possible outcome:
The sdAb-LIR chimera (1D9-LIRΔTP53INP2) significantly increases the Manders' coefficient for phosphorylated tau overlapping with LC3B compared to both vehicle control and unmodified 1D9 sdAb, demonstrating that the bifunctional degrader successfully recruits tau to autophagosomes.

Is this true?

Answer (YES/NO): YES